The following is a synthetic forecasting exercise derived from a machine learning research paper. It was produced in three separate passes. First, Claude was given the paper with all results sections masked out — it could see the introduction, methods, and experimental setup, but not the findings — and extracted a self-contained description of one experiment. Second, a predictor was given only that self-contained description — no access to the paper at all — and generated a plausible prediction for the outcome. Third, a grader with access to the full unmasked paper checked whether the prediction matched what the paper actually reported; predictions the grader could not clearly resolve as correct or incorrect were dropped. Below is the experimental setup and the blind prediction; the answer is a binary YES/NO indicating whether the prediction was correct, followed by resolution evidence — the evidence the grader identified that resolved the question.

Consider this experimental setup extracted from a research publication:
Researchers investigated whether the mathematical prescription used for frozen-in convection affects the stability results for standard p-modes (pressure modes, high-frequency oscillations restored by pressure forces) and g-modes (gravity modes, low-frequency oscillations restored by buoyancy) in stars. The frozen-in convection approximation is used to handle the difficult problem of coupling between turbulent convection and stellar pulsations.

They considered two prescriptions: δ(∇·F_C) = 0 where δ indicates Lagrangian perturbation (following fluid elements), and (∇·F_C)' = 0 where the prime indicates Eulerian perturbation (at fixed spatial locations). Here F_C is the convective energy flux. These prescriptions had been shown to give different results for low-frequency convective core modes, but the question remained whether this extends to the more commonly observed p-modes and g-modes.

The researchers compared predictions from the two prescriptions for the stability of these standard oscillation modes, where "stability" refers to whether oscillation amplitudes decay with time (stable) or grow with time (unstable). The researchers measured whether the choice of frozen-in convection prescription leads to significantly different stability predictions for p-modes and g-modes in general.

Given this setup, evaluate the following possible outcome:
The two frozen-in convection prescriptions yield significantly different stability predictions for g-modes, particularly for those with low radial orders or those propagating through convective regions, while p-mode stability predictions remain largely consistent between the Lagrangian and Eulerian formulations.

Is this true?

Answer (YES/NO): NO